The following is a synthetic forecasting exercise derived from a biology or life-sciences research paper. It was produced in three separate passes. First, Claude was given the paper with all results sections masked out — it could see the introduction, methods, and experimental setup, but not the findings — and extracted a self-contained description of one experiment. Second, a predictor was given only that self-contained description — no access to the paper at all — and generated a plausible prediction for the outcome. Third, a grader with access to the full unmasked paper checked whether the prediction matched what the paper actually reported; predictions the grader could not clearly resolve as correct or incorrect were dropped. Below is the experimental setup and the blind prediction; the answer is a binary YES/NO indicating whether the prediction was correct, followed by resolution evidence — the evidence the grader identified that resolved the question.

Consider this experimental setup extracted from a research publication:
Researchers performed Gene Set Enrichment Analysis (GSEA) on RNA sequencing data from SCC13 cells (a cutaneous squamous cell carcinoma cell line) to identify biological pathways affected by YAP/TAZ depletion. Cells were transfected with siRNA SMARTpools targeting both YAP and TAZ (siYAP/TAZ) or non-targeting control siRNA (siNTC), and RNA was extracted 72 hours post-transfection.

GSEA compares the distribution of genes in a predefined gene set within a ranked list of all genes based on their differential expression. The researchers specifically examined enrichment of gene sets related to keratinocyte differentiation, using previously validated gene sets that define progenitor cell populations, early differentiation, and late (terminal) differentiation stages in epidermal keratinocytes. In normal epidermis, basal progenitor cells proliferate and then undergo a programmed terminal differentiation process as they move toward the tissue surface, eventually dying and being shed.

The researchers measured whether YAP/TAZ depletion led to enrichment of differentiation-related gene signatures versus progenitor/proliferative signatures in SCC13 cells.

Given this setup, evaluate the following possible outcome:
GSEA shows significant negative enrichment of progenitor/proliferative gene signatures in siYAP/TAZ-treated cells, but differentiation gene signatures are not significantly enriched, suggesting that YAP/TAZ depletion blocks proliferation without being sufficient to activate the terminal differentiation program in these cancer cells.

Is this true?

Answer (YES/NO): NO